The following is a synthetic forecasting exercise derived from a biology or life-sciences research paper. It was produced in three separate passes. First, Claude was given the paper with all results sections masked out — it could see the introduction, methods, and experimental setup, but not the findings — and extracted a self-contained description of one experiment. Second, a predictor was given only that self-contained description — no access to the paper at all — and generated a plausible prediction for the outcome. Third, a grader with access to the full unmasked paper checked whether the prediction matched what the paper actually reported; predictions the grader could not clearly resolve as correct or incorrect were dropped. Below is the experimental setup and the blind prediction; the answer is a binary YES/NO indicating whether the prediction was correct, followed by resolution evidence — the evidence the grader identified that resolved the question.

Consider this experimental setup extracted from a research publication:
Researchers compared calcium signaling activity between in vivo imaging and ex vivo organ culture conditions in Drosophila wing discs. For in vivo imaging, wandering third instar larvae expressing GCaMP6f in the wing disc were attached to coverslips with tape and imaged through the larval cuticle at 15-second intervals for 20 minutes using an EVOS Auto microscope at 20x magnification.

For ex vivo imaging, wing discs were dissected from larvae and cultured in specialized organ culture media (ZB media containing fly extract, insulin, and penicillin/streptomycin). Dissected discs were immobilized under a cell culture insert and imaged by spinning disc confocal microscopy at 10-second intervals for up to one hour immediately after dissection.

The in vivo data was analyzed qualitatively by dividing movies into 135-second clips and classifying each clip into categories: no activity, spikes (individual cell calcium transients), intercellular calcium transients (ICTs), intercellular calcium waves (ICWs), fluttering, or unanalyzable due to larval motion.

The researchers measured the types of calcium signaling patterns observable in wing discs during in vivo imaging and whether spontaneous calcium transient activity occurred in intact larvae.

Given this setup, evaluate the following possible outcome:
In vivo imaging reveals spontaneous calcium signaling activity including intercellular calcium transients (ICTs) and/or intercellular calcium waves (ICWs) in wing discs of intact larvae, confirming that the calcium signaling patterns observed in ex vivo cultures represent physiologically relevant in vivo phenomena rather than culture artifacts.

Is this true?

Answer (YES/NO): YES